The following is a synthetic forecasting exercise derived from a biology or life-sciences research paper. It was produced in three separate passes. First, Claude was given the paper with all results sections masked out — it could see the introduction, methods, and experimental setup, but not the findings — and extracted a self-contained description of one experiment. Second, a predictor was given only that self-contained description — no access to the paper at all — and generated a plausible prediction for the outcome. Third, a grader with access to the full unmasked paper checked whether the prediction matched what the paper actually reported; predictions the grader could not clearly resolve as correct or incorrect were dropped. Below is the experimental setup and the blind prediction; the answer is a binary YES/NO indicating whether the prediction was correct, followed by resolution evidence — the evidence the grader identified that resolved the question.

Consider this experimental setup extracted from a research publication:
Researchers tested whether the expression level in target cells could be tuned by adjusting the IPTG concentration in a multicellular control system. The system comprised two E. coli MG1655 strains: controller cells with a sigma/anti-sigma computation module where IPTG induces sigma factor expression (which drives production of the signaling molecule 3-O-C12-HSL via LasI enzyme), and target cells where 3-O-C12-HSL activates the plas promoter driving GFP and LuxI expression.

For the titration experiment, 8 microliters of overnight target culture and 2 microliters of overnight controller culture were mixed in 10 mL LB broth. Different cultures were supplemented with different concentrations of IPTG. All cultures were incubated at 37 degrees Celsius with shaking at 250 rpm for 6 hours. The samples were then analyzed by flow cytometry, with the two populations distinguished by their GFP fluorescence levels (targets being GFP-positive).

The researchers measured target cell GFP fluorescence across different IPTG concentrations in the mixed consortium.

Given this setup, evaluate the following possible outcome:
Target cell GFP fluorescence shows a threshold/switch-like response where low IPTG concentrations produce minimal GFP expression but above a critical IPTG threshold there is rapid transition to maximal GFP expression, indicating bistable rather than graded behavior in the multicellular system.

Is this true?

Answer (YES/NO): NO